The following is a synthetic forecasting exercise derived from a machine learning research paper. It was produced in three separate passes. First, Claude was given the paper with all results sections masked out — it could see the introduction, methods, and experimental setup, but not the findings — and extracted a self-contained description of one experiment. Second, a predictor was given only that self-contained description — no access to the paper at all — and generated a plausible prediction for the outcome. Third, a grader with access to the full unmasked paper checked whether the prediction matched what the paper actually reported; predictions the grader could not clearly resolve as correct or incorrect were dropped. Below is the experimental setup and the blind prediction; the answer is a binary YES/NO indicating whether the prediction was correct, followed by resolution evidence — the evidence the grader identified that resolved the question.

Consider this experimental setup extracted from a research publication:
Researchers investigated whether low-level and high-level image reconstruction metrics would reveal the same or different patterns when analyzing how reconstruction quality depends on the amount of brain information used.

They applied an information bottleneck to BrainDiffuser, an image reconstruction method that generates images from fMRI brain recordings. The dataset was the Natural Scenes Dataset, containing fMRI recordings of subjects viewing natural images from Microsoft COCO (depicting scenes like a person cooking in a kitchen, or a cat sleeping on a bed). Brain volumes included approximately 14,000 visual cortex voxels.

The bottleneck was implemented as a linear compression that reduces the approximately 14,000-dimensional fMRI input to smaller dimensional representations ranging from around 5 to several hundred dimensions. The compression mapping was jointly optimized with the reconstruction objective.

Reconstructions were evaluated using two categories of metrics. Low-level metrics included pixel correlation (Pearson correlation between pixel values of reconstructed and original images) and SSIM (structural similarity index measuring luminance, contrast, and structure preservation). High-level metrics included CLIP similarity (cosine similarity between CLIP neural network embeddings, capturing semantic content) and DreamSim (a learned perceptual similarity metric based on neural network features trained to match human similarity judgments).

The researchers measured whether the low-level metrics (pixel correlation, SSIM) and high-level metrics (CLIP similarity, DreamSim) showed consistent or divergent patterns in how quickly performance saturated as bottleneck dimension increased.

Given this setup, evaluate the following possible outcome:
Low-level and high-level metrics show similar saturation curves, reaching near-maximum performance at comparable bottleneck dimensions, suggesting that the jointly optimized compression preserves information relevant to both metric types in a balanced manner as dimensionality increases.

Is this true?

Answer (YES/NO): YES